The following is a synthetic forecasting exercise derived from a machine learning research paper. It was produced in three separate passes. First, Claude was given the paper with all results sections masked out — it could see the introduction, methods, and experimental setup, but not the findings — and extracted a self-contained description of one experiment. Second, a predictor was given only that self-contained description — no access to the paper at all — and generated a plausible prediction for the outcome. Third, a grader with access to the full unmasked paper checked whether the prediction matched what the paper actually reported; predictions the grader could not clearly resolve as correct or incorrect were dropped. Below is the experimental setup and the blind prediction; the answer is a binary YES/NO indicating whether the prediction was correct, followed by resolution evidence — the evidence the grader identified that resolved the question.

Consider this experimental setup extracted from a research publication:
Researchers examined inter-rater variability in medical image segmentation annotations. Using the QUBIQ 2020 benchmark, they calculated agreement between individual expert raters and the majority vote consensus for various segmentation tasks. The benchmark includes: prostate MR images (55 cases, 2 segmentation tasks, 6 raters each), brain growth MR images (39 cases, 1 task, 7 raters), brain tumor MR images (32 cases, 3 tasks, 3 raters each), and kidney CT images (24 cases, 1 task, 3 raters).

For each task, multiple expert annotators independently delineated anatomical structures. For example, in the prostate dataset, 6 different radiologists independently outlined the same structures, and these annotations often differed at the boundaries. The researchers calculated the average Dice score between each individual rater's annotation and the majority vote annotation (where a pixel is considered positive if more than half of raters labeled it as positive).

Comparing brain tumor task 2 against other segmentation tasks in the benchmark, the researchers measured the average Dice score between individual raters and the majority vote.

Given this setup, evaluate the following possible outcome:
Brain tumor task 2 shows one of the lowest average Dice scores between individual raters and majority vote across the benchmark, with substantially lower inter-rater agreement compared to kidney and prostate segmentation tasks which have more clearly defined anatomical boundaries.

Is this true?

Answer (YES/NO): YES